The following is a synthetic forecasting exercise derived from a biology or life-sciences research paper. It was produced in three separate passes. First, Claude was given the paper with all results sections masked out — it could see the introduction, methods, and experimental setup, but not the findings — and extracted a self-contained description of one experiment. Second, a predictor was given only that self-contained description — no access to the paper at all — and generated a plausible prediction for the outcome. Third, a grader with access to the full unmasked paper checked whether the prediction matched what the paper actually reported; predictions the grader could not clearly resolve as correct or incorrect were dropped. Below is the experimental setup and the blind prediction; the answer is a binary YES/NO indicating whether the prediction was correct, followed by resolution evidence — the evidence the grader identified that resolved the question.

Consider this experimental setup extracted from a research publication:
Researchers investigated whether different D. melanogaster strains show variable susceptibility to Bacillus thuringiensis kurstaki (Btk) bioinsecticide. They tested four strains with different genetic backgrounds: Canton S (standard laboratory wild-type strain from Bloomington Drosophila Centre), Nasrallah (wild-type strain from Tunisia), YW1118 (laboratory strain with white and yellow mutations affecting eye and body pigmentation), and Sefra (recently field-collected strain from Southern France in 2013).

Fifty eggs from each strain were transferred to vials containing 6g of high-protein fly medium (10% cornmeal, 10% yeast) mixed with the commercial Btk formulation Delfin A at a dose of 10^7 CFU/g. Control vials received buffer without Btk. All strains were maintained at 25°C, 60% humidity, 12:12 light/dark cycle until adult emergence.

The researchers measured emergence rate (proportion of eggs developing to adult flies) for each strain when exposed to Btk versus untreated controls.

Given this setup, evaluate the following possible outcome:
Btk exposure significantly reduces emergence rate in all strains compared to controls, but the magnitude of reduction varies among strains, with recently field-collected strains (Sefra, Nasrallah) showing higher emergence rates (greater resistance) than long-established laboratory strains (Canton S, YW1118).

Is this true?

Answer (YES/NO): NO